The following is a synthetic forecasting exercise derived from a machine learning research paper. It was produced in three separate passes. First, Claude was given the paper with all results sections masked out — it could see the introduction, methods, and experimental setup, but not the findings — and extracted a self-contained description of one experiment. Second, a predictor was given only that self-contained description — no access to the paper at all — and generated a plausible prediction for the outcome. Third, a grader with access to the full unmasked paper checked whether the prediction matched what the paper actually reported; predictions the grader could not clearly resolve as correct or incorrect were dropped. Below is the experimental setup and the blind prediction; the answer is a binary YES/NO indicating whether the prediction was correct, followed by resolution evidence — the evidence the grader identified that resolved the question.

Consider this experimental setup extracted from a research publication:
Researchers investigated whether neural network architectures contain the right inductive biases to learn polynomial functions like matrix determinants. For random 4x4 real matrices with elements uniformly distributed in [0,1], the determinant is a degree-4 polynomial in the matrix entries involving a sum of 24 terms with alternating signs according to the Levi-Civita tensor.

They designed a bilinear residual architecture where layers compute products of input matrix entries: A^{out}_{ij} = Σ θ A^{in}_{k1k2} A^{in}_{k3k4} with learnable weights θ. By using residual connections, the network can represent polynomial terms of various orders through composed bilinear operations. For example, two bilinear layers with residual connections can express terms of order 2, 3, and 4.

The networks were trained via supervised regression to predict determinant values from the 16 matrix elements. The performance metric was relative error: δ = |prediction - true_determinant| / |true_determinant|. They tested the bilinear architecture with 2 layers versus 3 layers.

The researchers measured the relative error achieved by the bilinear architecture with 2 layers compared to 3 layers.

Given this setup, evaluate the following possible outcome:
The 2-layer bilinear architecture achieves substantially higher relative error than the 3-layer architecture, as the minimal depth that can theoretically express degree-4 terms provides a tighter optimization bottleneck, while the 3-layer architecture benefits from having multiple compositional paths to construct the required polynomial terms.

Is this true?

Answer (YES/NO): NO